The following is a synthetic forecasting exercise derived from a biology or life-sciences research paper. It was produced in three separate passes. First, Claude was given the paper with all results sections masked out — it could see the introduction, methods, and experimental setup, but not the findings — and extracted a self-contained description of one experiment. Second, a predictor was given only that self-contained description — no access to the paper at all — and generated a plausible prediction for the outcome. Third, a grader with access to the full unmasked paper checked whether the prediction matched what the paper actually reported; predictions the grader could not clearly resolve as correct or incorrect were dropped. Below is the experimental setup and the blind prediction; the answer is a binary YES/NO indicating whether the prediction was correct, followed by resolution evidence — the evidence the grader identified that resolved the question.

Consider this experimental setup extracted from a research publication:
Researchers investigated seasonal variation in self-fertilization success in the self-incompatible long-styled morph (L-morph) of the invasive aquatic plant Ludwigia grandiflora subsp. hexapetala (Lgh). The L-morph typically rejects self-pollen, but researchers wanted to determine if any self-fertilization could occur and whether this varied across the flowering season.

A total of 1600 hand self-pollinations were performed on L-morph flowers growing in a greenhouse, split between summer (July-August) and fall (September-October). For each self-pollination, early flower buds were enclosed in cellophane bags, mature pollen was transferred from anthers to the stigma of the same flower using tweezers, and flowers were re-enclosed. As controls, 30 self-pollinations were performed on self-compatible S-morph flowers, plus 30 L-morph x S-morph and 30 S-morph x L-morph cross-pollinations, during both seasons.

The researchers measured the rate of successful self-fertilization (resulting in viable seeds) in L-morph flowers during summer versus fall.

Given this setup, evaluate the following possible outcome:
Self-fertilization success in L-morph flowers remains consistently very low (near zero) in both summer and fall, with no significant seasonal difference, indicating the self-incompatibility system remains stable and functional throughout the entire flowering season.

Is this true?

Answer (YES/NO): NO